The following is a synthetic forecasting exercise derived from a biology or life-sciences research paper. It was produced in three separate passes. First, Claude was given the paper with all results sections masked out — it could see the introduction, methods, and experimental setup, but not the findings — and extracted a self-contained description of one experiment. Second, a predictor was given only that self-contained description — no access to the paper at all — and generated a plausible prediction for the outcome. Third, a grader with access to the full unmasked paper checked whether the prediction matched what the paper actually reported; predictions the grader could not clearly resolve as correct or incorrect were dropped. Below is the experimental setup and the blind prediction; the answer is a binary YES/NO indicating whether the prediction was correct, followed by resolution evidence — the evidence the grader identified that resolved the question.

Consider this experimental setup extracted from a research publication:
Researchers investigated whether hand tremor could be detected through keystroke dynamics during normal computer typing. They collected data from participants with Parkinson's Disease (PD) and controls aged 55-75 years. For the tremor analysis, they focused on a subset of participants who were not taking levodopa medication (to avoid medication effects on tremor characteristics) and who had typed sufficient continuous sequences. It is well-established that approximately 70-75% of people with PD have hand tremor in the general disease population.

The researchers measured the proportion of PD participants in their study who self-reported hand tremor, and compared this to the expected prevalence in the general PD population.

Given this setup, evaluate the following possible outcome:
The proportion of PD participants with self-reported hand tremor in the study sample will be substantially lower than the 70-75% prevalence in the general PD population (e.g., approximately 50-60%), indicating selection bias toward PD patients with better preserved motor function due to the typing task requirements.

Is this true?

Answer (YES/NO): YES